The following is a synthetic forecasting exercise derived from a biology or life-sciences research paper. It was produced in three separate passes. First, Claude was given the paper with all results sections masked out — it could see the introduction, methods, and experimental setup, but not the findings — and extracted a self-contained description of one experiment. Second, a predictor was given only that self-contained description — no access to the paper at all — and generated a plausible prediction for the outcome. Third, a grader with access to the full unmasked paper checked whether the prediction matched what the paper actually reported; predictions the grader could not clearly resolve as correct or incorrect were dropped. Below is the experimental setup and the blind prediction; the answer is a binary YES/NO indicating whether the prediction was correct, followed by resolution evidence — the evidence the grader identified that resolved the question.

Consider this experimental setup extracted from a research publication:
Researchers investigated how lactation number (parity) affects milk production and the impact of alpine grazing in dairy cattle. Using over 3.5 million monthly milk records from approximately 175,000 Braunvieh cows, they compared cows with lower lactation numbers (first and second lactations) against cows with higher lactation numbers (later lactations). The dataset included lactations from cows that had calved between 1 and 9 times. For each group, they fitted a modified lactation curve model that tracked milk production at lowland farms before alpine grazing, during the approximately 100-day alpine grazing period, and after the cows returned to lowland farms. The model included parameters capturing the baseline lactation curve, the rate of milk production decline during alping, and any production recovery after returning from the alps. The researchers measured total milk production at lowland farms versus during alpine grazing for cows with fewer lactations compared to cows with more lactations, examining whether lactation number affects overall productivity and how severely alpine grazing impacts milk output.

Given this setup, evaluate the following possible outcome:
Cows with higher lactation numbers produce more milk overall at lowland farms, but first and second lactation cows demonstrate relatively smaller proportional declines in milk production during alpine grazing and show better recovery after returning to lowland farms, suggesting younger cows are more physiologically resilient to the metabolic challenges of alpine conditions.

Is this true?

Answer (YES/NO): NO